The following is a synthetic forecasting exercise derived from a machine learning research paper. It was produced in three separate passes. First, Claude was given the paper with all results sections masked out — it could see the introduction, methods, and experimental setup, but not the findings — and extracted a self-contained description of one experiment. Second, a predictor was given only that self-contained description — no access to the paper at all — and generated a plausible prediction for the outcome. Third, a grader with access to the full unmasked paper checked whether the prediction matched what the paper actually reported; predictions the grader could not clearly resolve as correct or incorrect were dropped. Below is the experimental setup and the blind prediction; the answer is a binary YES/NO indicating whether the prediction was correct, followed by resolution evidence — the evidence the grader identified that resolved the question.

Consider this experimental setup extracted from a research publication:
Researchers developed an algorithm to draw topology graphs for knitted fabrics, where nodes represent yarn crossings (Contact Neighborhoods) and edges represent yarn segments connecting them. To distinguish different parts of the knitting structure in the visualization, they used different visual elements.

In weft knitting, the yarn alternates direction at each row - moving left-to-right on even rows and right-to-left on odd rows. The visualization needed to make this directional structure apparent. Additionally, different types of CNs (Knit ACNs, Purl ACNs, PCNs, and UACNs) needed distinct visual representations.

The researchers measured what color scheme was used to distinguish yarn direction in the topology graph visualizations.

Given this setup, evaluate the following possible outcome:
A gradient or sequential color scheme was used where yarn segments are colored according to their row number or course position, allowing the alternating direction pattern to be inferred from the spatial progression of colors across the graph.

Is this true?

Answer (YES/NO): NO